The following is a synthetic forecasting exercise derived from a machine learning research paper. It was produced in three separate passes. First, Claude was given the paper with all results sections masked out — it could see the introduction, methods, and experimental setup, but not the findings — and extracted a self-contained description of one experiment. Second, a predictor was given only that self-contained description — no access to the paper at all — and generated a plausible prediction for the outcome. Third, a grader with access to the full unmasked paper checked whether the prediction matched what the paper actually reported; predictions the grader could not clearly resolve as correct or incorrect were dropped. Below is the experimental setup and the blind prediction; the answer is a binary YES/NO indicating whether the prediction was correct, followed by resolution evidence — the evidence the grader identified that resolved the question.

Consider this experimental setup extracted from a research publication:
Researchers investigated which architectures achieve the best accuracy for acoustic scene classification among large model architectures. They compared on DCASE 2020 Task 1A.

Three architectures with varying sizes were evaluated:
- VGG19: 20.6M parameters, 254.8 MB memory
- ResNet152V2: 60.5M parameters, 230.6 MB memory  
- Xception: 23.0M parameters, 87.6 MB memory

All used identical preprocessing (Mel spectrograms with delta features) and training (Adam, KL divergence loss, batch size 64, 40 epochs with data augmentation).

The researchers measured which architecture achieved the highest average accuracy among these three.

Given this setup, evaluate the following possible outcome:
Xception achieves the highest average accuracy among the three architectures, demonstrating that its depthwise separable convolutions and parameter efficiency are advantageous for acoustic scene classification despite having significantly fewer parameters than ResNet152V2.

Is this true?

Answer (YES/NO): YES